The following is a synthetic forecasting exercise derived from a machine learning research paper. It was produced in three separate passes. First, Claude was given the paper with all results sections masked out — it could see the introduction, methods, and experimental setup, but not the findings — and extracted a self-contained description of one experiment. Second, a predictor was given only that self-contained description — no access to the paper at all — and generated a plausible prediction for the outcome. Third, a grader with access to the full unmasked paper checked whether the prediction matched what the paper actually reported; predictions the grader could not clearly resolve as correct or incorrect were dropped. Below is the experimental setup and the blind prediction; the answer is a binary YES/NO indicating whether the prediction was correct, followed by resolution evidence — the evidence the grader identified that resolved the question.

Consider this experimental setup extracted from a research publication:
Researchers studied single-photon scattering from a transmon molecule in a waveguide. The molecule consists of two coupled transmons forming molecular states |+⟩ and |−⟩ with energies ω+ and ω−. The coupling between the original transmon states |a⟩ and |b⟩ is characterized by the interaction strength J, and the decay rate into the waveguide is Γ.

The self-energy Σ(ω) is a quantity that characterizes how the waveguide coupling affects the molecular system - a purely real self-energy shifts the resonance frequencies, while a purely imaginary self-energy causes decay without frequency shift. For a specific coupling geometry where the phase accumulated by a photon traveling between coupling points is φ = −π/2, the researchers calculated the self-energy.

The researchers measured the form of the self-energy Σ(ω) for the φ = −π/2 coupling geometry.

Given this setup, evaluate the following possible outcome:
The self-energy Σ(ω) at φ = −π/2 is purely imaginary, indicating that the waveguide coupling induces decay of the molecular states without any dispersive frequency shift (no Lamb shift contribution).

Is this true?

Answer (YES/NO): YES